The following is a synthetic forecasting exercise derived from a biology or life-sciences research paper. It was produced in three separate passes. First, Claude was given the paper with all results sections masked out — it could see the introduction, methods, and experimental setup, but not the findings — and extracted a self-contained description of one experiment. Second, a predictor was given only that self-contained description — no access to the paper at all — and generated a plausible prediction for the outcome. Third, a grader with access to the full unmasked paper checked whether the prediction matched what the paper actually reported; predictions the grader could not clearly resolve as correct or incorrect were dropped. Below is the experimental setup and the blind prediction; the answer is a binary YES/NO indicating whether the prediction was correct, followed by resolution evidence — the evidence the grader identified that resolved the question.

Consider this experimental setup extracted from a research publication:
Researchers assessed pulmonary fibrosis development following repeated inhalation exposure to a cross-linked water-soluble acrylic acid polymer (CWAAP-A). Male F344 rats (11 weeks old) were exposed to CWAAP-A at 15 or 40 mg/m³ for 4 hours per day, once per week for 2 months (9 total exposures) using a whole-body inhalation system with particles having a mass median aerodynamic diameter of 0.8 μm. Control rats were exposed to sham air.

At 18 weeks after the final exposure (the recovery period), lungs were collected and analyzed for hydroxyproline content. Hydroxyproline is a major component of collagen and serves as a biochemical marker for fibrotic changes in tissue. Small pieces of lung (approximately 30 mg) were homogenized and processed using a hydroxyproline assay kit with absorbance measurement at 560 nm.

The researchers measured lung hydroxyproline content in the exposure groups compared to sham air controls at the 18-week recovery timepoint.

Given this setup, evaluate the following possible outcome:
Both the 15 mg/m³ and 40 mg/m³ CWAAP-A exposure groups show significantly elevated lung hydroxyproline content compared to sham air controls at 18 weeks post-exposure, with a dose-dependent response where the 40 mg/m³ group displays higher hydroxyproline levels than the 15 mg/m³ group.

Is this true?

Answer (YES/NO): YES